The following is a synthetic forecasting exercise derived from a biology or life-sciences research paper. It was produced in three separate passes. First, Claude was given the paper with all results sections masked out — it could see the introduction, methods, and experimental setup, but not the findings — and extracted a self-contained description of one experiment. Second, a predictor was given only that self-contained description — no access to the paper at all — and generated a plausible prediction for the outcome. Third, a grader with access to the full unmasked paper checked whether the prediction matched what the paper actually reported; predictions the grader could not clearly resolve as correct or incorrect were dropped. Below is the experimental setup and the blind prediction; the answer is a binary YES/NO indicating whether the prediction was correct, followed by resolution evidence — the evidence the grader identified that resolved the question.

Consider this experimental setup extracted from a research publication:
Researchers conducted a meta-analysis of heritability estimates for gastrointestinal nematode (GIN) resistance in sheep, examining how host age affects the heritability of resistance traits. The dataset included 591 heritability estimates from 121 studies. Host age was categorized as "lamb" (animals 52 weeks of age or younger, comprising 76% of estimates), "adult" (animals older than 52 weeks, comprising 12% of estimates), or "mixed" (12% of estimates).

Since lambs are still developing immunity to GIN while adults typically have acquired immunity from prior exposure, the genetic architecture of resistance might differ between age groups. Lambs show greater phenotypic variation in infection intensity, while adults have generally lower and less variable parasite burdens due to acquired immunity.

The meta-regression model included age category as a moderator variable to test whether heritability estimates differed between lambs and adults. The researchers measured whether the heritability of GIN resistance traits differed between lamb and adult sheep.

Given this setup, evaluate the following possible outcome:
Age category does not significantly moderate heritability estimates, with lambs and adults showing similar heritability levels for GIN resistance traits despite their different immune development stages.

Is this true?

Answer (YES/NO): YES